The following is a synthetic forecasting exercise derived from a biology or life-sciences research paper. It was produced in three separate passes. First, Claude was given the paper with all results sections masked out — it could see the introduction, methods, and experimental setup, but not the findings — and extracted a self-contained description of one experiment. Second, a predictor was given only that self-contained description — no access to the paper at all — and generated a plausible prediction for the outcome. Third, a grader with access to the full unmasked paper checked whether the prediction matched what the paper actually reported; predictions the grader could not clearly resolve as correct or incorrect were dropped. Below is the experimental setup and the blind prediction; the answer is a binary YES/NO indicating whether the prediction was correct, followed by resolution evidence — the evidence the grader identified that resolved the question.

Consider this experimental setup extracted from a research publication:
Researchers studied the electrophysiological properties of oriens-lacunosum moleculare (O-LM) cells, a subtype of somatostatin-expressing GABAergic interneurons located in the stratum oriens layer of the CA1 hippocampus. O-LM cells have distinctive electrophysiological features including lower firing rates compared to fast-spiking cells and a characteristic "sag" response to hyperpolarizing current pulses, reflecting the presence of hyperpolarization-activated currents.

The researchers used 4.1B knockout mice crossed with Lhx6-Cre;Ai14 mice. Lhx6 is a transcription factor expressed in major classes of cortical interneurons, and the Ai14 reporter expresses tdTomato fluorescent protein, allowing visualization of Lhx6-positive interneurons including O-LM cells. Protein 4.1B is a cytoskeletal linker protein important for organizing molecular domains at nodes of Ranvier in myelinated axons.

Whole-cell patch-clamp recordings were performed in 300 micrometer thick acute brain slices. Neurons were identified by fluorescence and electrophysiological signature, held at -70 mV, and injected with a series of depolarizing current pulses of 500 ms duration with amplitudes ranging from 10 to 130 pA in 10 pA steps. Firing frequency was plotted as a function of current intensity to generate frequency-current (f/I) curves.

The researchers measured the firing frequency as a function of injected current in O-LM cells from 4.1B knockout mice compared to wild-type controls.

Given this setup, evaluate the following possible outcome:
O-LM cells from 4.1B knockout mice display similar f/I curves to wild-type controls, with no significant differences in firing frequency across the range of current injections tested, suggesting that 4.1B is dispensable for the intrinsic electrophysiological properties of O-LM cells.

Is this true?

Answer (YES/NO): NO